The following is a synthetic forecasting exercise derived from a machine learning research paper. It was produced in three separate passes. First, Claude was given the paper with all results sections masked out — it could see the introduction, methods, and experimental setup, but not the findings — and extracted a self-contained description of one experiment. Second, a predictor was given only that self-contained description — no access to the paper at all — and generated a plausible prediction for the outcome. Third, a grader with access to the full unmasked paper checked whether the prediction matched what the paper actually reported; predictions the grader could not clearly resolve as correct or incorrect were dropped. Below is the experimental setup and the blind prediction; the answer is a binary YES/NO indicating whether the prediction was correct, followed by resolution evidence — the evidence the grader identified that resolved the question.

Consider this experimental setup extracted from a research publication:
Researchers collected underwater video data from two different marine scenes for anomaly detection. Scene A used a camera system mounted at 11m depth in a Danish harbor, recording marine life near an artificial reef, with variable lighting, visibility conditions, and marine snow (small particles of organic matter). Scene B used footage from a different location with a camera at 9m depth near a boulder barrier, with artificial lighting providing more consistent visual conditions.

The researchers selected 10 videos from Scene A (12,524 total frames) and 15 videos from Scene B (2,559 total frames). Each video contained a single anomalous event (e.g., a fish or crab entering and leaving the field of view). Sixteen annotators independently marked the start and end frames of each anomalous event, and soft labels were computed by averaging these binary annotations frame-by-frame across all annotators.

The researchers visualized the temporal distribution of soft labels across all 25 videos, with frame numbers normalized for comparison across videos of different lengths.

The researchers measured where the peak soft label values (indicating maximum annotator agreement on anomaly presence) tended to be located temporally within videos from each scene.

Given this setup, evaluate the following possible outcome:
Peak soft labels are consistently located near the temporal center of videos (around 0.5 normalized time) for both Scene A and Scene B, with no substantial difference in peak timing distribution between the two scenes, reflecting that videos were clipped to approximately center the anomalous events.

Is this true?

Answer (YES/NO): NO